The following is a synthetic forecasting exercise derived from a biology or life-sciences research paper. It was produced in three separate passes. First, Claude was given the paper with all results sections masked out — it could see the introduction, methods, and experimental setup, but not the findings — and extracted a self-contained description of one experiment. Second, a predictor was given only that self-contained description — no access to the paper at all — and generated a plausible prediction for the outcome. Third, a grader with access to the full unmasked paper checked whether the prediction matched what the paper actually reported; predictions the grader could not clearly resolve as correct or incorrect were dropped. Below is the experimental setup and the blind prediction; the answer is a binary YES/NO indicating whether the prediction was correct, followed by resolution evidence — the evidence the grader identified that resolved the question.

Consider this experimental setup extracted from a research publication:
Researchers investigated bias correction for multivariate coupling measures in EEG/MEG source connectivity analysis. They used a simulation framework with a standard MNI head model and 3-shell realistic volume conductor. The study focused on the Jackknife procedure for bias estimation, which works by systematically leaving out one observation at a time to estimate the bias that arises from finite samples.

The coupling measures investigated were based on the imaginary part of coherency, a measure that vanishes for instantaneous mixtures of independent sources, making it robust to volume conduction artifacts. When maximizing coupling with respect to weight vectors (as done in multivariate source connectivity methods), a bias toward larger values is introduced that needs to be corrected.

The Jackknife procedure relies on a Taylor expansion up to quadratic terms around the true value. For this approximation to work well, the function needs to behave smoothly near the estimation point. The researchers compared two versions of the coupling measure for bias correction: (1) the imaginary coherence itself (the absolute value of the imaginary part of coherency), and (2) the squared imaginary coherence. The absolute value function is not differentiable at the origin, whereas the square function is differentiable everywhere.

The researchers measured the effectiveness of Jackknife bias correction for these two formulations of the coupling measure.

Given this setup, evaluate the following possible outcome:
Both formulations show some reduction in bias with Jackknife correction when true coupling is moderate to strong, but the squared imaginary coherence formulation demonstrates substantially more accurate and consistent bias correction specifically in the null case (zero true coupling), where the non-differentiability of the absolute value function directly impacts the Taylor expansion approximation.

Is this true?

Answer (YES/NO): NO